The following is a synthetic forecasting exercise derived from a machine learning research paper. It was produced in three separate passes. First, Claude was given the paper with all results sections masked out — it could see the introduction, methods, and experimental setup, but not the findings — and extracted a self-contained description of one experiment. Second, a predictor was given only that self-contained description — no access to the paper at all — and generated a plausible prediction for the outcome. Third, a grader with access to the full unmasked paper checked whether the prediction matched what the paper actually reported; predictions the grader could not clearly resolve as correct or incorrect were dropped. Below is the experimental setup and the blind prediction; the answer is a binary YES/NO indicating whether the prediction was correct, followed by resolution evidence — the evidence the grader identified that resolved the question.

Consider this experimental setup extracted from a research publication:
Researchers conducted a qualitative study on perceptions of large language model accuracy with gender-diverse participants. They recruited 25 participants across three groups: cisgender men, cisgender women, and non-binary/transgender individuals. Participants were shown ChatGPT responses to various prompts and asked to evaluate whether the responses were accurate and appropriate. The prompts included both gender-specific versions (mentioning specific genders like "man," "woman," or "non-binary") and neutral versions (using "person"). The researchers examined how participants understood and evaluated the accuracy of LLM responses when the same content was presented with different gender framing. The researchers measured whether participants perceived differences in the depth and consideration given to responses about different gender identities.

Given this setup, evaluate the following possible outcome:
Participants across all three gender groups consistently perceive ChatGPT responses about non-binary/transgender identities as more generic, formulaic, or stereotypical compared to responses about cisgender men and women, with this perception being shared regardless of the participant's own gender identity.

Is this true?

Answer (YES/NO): NO